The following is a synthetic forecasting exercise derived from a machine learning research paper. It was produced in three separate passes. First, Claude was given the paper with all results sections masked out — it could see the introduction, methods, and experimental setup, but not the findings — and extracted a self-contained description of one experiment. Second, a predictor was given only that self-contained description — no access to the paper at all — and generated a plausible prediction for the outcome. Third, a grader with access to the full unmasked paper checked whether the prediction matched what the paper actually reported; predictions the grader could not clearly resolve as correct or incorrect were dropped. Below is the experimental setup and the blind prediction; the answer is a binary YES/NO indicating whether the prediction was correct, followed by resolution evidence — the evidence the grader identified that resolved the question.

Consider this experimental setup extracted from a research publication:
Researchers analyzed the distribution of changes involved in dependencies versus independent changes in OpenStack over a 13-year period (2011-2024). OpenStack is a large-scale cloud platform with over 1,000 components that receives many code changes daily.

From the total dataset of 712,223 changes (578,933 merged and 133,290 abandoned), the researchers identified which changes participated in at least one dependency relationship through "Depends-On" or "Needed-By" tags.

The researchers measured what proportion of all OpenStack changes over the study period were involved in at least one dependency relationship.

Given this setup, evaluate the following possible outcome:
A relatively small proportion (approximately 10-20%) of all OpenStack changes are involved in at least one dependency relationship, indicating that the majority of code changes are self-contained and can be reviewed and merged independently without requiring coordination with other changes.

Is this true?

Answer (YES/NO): NO